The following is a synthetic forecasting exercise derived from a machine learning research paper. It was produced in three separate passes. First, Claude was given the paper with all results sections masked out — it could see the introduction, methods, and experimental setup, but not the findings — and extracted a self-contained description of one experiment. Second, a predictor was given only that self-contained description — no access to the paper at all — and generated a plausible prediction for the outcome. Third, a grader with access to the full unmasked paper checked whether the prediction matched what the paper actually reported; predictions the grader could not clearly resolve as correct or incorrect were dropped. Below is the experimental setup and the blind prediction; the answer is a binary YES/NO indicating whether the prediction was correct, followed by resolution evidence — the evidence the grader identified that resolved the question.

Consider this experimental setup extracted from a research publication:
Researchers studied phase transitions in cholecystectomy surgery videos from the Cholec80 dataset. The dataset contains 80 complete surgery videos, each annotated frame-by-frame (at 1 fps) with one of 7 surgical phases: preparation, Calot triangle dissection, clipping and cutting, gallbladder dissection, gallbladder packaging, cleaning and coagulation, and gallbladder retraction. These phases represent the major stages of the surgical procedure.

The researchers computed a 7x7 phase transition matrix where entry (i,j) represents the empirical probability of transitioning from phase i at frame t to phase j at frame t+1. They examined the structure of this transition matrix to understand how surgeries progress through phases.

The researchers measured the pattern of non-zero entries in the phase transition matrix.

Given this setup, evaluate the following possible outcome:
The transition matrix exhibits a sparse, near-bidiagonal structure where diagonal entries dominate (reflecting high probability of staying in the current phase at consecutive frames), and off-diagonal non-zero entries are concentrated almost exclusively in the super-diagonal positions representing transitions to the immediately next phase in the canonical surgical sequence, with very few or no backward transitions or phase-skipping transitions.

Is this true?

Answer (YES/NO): YES